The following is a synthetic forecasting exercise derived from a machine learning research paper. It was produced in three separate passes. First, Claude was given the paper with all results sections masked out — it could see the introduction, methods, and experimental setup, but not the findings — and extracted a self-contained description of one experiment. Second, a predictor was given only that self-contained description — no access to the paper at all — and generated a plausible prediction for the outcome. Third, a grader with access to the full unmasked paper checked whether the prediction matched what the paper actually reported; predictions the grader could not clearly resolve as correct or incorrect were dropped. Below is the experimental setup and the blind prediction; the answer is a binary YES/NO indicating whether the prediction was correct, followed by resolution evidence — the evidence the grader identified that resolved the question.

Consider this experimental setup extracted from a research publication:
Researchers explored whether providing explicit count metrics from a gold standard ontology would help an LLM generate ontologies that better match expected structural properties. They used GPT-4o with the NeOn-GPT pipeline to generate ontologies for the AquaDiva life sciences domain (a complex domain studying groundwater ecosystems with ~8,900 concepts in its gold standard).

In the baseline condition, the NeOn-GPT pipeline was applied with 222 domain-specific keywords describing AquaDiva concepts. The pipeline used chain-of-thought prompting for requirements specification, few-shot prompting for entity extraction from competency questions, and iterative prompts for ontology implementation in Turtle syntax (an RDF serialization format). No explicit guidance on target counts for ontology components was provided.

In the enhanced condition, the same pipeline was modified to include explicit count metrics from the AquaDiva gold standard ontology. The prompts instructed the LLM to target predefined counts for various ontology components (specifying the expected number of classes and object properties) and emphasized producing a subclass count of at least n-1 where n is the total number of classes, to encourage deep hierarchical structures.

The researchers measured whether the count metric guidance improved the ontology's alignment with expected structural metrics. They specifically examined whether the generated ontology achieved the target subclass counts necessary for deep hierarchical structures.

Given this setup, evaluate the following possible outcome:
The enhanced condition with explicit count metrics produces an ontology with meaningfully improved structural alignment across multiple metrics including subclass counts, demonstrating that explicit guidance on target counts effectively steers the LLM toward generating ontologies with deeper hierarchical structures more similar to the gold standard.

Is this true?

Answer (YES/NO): NO